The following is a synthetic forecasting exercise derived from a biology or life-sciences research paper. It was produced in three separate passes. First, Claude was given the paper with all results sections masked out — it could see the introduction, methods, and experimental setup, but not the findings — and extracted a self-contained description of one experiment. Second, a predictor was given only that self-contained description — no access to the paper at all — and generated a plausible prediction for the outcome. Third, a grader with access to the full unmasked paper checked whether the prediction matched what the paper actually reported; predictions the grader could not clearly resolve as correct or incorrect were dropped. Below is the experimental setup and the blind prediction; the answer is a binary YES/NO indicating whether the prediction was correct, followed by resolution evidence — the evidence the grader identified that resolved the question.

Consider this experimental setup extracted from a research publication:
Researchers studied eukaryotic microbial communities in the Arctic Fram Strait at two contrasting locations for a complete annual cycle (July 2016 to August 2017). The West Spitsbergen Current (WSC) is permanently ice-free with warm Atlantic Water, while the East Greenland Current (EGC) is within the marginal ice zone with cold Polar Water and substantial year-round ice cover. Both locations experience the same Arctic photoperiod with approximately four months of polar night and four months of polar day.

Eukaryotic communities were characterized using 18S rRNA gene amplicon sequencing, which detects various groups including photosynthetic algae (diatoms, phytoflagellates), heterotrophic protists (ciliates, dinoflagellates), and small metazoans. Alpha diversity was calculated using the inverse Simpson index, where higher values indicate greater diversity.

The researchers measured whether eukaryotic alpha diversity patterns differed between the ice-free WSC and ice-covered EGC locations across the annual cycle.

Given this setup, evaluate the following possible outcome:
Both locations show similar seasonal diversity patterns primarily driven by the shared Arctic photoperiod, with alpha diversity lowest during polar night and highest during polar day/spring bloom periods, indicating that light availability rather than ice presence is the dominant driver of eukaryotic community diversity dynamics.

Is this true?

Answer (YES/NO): NO